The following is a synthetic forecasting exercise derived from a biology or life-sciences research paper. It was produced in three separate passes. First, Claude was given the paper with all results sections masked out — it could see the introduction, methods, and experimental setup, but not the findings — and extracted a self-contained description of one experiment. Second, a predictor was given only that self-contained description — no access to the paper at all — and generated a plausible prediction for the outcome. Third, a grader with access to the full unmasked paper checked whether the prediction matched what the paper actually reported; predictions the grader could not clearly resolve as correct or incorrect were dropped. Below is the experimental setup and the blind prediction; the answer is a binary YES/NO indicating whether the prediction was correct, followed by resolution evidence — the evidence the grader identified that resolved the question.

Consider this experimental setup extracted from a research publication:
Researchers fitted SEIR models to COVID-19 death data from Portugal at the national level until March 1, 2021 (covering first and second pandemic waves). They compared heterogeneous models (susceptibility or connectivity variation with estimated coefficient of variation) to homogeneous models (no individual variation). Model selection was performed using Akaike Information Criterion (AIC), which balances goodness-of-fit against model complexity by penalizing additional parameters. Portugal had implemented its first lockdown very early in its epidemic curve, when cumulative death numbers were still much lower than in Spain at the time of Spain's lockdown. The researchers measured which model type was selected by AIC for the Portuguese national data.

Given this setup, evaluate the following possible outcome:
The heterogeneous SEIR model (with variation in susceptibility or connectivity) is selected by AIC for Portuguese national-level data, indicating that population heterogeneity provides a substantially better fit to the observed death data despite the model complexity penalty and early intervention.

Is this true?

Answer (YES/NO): NO